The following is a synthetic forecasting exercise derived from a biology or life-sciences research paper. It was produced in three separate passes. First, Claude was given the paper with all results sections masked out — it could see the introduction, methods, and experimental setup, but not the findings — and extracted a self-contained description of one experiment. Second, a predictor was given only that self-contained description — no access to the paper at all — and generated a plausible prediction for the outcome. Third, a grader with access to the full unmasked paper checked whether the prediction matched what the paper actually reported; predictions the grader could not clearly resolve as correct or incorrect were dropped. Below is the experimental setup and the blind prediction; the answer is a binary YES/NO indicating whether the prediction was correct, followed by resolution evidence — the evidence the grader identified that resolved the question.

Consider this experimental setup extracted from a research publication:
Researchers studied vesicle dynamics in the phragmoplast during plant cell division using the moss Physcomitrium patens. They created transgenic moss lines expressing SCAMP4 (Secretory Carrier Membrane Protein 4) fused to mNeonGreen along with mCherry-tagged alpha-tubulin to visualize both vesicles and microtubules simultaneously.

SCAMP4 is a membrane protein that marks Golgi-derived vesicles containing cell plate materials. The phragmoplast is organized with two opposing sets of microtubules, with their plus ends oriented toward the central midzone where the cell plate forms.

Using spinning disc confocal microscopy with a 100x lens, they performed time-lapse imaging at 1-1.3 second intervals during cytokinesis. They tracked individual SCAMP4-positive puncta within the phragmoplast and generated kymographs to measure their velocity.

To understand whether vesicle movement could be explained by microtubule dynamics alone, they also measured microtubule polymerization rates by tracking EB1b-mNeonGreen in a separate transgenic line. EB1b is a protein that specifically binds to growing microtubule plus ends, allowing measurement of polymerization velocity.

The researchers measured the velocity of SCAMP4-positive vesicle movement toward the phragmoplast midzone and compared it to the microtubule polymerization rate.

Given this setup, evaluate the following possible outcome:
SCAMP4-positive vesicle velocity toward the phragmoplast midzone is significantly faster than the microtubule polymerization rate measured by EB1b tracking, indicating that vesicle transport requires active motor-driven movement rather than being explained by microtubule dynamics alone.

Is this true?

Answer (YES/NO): YES